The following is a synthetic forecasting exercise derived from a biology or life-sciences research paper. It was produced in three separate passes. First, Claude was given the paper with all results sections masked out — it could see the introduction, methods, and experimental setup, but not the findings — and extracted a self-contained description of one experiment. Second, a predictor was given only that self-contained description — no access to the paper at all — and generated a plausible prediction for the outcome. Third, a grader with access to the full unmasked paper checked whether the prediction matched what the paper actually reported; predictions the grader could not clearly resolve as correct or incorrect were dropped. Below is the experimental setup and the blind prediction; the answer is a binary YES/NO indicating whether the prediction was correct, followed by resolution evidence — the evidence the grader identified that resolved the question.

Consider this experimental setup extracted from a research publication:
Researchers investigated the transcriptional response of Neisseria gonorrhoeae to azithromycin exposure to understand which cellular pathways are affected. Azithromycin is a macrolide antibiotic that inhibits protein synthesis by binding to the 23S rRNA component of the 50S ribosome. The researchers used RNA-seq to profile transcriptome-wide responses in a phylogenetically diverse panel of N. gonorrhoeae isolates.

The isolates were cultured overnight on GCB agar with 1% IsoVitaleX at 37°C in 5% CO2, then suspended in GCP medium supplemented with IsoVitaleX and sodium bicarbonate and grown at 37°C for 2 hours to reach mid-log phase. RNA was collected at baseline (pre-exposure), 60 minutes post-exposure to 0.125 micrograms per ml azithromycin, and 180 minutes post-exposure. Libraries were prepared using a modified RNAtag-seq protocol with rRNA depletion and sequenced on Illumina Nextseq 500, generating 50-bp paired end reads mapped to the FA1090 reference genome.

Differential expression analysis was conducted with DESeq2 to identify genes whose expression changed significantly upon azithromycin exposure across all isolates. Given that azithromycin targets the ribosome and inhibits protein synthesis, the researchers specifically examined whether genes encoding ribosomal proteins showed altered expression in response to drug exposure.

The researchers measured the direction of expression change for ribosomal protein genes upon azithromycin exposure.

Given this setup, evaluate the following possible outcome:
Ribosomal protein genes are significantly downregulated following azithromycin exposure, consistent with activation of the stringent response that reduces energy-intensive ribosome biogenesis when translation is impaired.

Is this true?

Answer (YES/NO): NO